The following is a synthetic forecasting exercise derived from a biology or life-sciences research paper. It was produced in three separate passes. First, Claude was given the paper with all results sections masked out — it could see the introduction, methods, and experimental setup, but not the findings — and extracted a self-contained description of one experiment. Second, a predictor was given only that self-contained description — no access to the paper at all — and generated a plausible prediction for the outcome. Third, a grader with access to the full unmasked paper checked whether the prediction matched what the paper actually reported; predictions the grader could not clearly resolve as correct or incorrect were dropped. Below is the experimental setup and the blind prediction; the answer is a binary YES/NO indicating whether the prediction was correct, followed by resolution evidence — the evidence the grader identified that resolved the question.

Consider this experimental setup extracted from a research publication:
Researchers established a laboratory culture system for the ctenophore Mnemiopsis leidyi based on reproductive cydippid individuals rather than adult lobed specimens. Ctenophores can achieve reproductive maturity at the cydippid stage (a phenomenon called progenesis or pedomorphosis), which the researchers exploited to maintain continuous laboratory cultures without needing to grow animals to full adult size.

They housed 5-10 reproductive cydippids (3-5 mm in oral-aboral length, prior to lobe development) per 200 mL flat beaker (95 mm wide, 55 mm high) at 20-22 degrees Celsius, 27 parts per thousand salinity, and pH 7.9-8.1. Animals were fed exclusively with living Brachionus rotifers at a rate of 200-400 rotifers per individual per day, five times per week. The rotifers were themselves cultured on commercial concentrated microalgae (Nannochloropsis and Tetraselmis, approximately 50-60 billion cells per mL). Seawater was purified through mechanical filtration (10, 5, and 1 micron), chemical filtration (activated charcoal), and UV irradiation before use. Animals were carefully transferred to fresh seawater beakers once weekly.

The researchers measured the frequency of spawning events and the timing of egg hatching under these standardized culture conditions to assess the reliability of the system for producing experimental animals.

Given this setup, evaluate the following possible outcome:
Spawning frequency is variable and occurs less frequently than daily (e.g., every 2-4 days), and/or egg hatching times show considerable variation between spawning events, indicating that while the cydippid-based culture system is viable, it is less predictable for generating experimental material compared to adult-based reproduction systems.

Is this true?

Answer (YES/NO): NO